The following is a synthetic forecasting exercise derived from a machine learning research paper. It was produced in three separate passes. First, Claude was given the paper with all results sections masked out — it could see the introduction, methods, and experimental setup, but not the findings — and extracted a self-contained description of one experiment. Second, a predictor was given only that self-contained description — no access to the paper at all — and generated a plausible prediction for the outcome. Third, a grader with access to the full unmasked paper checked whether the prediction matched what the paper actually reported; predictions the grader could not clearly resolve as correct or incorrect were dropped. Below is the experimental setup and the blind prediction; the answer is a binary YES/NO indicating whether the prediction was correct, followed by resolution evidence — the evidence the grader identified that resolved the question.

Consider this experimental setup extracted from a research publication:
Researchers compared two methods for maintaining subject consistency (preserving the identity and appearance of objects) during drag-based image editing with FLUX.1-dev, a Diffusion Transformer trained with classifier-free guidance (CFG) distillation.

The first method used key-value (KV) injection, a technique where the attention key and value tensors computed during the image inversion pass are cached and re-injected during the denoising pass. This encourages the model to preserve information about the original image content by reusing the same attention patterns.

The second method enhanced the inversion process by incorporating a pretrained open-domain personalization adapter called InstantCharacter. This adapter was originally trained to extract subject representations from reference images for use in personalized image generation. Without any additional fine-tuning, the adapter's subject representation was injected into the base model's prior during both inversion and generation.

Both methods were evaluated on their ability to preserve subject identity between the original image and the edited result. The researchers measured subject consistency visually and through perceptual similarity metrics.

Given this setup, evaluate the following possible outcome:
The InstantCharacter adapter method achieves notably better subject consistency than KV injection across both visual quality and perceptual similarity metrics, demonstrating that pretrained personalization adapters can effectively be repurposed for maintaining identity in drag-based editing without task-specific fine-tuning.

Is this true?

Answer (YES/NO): YES